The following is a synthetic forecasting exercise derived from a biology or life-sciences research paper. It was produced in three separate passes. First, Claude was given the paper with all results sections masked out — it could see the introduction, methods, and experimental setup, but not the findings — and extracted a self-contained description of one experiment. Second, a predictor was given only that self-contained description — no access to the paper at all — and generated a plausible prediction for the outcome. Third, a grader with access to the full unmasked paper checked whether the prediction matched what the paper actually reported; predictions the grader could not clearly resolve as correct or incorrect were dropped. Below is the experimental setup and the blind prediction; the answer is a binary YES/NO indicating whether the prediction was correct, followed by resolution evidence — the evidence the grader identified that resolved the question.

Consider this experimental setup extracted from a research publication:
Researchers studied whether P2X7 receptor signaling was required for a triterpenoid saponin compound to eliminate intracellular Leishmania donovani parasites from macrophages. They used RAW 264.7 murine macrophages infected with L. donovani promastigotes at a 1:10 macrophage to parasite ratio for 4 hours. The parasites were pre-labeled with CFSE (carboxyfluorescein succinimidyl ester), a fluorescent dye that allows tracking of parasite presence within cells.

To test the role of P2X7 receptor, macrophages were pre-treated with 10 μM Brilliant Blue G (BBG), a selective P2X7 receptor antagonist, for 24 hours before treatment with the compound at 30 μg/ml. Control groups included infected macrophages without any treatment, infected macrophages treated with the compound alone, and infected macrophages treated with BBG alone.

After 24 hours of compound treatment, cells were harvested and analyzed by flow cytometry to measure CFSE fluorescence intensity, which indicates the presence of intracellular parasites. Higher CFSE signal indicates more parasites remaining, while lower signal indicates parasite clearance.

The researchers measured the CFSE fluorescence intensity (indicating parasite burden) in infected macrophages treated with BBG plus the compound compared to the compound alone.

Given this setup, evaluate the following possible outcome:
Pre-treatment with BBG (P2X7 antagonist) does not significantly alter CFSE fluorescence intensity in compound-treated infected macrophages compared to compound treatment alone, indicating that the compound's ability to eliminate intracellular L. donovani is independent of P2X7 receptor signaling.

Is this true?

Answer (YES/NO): NO